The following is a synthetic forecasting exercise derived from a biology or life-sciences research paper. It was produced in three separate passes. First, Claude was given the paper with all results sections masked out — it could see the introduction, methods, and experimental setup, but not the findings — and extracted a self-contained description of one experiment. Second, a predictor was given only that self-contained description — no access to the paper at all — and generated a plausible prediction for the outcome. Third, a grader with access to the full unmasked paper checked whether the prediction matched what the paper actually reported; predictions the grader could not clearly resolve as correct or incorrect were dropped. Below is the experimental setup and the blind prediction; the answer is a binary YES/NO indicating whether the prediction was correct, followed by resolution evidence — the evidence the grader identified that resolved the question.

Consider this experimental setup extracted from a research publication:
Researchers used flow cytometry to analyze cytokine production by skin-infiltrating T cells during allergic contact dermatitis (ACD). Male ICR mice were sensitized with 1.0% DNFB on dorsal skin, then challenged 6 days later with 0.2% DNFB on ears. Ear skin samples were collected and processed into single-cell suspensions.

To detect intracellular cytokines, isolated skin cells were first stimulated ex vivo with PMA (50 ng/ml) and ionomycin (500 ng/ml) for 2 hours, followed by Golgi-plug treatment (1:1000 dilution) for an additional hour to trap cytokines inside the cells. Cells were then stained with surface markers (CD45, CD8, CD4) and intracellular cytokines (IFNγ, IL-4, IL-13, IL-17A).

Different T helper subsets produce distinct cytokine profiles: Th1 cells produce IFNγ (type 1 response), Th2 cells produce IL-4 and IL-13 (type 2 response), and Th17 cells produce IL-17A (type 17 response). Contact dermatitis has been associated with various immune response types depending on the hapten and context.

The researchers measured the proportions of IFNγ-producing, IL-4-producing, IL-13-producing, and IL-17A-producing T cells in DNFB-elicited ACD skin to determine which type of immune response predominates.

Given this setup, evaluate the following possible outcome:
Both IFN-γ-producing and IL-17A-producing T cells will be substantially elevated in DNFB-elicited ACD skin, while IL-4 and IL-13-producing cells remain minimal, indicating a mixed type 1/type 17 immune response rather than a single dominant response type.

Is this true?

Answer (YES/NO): NO